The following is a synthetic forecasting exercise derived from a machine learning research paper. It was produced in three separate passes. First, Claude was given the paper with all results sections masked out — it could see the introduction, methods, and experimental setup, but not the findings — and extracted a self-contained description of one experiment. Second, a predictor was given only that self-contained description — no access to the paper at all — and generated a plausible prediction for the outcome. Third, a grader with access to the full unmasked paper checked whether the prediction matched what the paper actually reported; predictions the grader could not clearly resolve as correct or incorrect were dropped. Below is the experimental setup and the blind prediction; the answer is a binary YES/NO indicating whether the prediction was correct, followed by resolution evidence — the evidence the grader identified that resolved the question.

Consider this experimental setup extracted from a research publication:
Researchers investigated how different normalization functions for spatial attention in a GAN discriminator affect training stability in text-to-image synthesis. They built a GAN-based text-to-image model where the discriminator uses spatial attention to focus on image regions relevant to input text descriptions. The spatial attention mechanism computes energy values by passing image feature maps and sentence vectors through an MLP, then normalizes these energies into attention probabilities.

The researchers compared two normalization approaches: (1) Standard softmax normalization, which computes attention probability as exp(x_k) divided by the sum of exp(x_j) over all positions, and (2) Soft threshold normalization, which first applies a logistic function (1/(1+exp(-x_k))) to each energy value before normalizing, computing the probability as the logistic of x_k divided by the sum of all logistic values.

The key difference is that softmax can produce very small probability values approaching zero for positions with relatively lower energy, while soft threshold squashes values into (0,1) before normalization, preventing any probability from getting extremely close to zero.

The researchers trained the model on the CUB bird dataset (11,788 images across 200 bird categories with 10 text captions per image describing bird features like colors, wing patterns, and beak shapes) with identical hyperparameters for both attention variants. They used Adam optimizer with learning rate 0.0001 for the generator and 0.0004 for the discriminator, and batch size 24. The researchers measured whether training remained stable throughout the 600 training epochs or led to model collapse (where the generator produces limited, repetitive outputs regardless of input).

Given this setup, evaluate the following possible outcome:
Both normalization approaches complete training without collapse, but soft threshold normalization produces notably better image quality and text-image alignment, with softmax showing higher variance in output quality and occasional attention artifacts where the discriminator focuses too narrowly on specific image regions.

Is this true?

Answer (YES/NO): NO